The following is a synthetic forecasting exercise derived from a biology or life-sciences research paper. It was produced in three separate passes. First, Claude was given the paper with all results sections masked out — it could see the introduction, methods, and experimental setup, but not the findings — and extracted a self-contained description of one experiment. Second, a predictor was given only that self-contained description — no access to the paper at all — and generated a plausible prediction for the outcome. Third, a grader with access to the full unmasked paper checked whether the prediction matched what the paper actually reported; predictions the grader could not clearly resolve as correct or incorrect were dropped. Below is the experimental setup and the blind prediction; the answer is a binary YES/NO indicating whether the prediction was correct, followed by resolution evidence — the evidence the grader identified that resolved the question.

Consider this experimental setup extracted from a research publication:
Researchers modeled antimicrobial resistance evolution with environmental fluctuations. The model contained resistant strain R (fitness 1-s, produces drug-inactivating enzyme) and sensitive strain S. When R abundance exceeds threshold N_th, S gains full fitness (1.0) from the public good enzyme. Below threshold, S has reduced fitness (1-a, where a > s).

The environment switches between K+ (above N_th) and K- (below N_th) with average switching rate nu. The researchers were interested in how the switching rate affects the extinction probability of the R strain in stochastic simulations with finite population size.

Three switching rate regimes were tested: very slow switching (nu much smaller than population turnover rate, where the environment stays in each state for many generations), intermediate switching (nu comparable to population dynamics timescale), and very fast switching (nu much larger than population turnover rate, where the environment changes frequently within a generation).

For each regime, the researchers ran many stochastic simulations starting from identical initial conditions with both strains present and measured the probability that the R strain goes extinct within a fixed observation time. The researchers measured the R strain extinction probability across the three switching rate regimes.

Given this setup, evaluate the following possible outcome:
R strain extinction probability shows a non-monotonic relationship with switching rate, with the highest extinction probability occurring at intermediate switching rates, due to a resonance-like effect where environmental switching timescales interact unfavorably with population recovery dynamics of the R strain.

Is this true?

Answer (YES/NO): YES